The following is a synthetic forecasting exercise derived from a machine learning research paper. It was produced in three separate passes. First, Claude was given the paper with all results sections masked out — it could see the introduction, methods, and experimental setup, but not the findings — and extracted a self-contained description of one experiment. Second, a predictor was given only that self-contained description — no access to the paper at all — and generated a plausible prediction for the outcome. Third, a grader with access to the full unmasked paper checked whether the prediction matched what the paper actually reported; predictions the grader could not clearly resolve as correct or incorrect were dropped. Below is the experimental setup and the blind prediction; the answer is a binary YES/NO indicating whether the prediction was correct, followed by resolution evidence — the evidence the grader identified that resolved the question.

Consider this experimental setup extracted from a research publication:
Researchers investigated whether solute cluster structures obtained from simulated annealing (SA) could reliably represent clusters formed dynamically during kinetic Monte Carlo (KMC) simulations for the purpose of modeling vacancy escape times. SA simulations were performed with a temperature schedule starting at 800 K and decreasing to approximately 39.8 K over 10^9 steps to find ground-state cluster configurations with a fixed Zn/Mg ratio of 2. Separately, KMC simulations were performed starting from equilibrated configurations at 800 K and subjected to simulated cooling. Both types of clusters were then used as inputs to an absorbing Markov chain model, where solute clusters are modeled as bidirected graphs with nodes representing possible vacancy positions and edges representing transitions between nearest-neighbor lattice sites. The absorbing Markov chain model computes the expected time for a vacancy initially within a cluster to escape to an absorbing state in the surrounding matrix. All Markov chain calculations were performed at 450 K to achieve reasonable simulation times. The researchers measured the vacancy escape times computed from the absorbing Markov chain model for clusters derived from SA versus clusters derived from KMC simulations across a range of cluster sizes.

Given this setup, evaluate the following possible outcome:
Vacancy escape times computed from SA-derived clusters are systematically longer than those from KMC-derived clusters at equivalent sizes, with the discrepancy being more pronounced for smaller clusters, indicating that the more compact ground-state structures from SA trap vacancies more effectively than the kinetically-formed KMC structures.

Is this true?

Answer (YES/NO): NO